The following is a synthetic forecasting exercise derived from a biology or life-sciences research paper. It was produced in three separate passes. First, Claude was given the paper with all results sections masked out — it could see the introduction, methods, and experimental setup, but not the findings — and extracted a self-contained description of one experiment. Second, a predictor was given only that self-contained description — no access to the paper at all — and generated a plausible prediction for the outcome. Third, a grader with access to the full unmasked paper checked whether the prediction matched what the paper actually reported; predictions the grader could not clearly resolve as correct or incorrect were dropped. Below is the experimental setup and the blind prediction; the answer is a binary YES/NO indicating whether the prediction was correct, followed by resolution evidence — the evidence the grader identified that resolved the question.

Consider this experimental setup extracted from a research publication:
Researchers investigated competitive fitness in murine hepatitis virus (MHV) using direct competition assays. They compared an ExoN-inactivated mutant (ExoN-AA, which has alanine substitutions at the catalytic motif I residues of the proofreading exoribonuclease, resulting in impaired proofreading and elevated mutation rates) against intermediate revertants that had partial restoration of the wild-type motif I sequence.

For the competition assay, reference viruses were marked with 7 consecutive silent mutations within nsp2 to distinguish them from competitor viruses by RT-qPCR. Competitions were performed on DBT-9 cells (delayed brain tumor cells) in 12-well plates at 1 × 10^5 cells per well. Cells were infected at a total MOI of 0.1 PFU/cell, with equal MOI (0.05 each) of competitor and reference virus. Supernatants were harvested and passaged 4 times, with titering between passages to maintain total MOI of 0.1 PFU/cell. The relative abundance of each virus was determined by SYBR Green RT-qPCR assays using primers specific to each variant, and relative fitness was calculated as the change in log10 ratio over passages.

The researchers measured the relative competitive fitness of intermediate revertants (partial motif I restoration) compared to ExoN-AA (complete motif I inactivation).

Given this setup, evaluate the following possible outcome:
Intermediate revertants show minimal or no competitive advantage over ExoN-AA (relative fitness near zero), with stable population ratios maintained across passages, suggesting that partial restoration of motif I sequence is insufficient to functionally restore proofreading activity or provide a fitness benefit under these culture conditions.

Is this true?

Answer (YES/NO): YES